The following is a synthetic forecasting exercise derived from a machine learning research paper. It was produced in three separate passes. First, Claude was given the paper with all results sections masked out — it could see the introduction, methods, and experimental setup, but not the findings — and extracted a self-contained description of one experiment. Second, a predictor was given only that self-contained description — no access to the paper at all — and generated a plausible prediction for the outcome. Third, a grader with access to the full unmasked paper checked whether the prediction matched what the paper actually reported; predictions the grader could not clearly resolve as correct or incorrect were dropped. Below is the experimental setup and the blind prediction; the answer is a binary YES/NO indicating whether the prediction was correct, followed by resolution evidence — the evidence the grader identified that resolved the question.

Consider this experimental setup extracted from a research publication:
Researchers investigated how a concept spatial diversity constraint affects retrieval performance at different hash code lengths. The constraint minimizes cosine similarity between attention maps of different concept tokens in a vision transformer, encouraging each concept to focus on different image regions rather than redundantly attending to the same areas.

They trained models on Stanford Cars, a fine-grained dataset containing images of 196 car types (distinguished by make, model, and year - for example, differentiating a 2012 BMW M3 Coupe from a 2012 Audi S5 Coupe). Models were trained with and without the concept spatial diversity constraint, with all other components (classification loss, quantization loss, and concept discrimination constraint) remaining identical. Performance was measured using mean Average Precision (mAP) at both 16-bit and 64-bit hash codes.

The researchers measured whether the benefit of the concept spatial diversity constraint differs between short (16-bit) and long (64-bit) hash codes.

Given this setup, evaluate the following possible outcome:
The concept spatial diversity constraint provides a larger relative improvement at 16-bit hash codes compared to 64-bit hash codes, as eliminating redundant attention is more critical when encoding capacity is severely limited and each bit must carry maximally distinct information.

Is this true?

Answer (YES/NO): YES